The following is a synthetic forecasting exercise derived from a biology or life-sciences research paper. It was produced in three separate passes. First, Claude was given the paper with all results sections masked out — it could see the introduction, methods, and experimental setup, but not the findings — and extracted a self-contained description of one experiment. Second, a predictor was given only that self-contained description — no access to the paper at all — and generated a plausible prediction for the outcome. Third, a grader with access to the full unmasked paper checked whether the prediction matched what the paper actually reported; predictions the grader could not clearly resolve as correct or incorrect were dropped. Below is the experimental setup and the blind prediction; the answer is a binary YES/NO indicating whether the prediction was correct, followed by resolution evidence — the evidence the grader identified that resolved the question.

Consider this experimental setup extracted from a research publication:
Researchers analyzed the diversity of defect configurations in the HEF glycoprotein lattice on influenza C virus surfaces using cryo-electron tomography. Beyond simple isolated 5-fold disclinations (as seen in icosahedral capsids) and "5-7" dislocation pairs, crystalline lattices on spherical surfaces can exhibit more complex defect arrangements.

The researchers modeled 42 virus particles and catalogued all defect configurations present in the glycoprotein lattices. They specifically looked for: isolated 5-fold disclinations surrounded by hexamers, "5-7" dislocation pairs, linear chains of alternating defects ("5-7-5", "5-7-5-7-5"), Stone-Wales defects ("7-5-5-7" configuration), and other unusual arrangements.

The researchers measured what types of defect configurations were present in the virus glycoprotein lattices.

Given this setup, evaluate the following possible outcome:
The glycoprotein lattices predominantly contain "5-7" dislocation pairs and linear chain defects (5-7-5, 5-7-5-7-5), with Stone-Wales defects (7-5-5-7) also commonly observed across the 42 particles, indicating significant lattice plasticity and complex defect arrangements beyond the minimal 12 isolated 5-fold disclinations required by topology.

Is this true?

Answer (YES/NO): NO